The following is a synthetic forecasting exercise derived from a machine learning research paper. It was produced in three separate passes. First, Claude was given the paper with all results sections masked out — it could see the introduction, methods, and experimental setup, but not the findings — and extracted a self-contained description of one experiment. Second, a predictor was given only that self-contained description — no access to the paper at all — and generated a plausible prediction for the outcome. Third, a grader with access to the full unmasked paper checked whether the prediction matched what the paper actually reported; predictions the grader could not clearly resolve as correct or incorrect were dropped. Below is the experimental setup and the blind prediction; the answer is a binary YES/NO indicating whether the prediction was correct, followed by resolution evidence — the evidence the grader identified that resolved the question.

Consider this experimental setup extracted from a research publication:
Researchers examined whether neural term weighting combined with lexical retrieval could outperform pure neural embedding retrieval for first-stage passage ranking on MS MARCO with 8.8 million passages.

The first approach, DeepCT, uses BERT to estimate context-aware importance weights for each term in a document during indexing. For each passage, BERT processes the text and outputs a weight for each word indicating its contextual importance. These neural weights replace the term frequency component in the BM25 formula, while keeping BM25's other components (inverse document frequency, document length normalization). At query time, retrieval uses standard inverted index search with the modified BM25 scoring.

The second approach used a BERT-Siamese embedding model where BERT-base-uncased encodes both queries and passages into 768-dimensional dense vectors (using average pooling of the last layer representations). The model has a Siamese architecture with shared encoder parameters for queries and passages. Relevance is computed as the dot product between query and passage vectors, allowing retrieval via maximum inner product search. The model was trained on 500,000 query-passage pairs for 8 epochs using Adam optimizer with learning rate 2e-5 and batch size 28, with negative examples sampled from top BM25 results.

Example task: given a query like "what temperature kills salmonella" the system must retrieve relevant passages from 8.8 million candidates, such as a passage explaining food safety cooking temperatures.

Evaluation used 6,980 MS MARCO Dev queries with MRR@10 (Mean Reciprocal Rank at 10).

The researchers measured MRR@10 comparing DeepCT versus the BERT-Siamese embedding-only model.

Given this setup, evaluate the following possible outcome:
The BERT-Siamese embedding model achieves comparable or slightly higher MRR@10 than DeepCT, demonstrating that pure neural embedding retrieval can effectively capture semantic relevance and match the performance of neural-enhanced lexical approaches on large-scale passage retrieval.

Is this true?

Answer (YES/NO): NO